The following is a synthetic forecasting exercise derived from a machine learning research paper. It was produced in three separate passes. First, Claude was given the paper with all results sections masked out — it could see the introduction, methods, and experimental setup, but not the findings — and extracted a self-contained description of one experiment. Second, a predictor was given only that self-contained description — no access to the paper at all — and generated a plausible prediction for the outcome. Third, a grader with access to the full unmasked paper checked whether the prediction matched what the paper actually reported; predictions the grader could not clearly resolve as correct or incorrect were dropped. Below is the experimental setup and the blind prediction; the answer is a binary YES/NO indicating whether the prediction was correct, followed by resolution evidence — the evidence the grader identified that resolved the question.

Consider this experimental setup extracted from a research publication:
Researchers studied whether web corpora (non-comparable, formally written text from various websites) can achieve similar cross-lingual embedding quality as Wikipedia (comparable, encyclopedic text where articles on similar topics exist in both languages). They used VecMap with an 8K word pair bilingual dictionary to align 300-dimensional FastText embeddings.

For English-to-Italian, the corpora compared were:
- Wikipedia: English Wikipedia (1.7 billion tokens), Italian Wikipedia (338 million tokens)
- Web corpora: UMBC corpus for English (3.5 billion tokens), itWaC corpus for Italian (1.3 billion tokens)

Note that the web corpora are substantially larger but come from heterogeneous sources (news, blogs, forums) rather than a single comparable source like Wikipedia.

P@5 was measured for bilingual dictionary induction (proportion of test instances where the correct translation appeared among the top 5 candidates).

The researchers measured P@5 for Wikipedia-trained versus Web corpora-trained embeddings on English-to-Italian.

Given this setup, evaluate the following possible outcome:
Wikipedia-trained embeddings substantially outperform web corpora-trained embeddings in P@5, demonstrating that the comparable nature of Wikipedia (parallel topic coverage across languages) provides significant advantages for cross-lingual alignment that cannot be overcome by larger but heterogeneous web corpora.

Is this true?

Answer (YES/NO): YES